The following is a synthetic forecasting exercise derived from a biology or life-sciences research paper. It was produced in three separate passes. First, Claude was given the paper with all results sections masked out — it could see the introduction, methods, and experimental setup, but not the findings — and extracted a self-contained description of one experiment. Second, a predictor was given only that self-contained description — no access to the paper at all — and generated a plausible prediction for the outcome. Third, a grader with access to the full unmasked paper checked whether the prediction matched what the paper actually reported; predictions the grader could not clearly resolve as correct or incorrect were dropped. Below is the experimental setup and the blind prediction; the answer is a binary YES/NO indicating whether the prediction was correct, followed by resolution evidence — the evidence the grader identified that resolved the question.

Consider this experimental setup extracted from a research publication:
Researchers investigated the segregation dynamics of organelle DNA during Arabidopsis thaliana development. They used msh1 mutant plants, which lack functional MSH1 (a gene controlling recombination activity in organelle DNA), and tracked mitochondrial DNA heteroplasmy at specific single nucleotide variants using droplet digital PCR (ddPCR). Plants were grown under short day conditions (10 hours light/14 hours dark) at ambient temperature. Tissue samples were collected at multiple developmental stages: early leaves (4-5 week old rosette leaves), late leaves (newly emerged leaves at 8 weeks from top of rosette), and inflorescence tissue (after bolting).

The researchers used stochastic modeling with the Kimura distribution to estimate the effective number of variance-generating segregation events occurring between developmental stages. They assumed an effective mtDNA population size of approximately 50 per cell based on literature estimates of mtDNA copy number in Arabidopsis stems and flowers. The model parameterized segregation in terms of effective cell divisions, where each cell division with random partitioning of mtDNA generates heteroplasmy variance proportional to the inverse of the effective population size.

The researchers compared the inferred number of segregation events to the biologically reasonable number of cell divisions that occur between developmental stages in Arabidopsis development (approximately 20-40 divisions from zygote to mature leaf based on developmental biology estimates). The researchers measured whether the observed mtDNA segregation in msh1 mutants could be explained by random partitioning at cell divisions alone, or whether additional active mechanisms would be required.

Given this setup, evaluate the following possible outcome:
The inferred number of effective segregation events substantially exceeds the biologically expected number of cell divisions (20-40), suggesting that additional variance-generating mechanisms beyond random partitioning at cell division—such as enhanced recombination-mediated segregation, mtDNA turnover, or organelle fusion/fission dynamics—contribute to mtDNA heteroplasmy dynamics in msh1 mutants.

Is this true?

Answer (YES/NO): NO